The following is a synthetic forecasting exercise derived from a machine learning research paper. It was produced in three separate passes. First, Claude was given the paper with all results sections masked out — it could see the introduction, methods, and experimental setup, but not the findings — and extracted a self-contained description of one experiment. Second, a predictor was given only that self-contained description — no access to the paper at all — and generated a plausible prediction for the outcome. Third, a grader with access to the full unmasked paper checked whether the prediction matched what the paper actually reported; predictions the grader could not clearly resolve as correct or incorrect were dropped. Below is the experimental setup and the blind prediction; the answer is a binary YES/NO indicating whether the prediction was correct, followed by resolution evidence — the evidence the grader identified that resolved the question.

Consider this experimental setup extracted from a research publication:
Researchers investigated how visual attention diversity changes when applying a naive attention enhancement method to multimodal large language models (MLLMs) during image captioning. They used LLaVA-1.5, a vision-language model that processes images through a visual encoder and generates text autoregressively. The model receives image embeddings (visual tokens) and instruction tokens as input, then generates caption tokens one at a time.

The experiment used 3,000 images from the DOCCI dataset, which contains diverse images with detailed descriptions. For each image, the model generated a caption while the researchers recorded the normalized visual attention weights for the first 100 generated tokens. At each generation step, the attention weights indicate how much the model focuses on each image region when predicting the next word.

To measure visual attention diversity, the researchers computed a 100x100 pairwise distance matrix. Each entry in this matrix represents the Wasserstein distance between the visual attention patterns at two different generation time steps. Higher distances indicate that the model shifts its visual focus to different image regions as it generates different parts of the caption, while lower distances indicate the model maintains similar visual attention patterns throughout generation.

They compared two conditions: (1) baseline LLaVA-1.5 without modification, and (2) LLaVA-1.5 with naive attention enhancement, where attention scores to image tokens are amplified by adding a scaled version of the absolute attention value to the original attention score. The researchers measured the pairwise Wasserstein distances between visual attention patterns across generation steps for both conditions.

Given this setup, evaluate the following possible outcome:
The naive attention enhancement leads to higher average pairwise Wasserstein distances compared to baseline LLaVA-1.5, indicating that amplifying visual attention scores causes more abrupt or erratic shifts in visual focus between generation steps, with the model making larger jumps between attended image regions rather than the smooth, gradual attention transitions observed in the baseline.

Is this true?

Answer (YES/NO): NO